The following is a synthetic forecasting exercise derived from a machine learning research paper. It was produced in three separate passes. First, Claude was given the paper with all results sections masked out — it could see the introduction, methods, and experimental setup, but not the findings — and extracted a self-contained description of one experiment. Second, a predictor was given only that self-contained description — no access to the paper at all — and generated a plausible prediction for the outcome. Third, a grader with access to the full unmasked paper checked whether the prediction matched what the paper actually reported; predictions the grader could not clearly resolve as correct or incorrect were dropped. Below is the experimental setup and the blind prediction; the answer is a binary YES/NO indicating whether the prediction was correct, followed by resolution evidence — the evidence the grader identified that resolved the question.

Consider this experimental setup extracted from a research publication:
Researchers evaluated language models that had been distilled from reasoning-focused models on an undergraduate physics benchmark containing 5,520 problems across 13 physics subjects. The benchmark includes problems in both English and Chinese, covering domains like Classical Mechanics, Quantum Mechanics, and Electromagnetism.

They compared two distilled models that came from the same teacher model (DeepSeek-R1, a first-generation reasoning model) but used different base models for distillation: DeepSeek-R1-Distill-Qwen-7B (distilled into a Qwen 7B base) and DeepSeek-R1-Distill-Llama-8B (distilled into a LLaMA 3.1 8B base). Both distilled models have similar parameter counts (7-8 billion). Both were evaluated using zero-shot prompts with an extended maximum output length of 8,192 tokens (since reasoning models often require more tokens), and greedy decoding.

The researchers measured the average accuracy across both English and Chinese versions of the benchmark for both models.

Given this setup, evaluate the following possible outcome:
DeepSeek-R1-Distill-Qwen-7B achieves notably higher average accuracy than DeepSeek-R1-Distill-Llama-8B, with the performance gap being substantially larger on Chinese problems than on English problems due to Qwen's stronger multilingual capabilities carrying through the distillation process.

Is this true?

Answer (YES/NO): NO